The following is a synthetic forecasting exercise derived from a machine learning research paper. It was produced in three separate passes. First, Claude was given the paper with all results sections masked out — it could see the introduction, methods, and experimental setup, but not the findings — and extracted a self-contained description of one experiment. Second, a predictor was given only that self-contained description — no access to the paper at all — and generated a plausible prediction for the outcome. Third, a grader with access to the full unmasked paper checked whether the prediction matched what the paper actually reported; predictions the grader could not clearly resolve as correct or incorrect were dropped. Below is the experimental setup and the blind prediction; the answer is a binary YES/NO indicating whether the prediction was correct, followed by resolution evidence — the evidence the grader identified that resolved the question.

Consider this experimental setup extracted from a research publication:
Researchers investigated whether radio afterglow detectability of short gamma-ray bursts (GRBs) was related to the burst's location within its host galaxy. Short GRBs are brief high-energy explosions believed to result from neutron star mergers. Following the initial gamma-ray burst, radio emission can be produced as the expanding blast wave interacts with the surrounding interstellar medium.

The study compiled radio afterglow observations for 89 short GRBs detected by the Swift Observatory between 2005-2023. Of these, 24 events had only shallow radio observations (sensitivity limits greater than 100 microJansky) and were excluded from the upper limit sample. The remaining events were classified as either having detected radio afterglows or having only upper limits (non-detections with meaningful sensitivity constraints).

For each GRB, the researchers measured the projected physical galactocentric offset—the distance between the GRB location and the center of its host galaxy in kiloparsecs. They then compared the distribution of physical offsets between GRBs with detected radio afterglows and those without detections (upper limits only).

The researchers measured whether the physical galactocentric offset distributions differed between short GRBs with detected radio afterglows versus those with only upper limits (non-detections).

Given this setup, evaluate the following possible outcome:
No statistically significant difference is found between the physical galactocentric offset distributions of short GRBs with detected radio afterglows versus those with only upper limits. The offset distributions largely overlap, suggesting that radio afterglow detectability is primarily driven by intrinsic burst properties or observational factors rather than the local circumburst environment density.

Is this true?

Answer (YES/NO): NO